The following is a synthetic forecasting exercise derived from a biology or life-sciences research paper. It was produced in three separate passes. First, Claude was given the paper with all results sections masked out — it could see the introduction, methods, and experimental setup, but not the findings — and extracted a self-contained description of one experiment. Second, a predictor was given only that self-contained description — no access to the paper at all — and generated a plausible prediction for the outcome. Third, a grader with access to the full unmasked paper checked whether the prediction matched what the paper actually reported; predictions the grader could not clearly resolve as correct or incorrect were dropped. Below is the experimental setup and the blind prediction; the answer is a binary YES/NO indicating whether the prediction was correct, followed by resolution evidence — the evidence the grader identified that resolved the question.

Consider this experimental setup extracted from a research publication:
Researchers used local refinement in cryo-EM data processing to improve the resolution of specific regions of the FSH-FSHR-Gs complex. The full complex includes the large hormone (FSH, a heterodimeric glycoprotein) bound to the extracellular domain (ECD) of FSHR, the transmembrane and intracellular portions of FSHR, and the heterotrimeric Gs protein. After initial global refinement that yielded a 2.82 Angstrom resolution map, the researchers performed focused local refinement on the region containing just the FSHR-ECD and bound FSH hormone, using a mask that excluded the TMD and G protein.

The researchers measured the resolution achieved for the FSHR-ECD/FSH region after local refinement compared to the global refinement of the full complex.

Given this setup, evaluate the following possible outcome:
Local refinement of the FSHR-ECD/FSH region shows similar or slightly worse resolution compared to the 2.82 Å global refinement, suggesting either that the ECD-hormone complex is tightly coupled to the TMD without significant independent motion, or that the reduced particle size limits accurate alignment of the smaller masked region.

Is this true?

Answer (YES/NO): YES